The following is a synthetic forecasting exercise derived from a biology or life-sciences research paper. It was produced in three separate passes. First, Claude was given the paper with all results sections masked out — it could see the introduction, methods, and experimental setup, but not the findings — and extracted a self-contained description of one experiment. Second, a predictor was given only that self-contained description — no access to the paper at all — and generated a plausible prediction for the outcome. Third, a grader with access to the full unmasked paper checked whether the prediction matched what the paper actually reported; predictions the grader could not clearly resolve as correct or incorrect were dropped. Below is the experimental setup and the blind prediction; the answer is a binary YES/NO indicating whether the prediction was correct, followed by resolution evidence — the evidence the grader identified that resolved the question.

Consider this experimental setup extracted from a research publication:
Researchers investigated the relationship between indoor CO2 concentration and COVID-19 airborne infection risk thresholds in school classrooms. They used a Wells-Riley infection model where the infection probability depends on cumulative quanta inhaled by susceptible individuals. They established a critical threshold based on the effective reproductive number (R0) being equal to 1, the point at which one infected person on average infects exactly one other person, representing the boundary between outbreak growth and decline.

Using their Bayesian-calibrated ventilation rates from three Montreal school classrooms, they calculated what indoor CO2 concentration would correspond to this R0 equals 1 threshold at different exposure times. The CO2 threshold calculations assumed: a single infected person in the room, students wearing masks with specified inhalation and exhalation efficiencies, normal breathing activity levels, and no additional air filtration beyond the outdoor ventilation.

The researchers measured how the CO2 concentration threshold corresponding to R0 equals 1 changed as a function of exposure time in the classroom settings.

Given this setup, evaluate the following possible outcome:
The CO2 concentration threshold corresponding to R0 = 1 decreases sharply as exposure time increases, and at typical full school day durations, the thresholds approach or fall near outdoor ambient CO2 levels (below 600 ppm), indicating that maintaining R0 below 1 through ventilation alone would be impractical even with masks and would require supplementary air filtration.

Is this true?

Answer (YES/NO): NO